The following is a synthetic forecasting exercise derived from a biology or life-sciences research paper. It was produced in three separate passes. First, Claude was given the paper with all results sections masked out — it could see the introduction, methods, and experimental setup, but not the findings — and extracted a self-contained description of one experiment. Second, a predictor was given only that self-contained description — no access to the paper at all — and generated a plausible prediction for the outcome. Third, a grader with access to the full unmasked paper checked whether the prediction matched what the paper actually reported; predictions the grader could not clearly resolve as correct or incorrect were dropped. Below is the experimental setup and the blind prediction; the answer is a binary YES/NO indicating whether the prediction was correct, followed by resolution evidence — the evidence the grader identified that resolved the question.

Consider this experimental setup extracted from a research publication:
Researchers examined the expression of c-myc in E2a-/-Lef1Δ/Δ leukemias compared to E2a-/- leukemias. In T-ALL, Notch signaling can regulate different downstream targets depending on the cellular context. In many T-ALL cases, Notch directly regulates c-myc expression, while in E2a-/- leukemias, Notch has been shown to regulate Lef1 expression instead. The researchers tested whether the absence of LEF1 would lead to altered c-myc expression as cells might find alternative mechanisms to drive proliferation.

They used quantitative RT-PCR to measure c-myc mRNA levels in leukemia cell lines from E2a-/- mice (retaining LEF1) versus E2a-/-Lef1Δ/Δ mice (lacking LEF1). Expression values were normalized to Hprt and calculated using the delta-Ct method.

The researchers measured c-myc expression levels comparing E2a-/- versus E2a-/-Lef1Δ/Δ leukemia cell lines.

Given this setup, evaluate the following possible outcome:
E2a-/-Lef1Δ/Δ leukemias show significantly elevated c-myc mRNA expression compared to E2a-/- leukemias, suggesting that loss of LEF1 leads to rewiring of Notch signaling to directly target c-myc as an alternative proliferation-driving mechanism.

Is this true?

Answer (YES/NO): NO